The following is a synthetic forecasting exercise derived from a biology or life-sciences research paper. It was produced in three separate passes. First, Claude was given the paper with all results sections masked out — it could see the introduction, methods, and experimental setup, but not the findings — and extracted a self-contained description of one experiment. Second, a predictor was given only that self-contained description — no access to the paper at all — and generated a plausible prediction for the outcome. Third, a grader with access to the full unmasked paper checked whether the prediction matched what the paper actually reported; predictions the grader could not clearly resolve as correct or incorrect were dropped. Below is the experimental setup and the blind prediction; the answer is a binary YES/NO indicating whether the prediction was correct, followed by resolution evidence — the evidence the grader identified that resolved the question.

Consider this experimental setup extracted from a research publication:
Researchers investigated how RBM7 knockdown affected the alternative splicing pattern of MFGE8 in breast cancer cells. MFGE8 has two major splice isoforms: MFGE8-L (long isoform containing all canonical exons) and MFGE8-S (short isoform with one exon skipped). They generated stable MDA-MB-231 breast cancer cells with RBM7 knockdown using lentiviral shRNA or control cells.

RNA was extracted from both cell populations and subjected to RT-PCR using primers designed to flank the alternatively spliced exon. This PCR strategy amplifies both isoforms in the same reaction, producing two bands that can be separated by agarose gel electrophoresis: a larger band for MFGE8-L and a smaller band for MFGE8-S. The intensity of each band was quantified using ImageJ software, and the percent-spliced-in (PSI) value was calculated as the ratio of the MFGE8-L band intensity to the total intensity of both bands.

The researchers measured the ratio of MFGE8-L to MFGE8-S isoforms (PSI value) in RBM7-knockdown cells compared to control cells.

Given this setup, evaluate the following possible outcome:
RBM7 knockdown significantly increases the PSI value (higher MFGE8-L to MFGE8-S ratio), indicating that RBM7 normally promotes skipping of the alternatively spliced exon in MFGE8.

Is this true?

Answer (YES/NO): NO